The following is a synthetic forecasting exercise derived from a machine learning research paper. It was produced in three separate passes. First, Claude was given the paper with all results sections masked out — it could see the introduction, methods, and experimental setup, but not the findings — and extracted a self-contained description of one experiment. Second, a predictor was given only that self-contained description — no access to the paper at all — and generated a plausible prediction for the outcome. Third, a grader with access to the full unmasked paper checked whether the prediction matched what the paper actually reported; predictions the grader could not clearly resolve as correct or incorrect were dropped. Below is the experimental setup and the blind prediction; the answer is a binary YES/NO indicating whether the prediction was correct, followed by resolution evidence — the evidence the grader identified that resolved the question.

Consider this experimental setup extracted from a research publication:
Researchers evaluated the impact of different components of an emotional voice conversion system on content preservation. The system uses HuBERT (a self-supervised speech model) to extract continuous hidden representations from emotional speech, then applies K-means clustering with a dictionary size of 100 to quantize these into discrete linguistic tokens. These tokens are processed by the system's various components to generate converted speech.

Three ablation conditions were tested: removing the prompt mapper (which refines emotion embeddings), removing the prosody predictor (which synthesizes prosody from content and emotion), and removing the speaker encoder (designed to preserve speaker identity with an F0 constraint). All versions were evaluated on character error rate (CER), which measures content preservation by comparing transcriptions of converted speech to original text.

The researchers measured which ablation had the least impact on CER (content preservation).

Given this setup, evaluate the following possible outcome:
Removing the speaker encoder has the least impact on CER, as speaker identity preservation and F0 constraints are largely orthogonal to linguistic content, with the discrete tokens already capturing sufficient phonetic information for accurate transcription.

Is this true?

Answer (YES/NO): YES